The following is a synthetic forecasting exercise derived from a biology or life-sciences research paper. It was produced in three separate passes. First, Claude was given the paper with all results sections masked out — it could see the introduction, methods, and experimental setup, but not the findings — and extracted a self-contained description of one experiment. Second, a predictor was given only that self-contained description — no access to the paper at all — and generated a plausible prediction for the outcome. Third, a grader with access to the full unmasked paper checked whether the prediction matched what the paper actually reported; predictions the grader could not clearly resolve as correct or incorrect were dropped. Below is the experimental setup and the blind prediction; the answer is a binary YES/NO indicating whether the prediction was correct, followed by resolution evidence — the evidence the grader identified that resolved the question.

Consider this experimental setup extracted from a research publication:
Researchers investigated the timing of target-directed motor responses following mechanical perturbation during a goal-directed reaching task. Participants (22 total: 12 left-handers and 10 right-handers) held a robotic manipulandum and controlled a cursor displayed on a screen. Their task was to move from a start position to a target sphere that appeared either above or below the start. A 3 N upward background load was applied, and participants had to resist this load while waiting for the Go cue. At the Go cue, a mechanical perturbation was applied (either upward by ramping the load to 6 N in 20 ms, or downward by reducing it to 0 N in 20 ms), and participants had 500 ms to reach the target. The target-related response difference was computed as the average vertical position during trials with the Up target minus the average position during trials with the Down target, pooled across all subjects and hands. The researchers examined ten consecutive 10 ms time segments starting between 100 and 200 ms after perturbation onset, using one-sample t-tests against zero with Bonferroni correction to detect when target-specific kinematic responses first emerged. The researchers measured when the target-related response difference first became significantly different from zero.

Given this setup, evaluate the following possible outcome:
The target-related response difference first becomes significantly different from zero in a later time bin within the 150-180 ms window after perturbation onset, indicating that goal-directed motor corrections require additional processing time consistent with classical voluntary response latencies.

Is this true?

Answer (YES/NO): YES